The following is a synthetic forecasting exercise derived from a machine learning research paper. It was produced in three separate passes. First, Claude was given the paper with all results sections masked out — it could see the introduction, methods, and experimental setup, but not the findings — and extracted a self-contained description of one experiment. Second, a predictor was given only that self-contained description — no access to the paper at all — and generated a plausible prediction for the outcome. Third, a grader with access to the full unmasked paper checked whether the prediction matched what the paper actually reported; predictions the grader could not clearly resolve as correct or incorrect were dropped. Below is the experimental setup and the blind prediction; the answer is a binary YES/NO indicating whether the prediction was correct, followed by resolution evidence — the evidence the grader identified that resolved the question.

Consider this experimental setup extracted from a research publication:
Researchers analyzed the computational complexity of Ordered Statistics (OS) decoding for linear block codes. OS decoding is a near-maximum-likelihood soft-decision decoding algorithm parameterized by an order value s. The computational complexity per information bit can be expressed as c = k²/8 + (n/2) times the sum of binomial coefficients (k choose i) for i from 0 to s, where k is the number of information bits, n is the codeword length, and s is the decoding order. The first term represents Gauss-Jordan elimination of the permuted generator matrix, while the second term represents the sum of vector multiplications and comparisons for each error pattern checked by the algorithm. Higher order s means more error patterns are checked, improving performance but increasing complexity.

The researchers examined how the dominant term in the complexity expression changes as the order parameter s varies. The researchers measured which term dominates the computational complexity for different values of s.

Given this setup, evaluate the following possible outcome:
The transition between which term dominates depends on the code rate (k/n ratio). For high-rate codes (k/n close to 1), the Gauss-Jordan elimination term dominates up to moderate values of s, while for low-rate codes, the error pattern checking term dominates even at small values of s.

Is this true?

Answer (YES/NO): NO